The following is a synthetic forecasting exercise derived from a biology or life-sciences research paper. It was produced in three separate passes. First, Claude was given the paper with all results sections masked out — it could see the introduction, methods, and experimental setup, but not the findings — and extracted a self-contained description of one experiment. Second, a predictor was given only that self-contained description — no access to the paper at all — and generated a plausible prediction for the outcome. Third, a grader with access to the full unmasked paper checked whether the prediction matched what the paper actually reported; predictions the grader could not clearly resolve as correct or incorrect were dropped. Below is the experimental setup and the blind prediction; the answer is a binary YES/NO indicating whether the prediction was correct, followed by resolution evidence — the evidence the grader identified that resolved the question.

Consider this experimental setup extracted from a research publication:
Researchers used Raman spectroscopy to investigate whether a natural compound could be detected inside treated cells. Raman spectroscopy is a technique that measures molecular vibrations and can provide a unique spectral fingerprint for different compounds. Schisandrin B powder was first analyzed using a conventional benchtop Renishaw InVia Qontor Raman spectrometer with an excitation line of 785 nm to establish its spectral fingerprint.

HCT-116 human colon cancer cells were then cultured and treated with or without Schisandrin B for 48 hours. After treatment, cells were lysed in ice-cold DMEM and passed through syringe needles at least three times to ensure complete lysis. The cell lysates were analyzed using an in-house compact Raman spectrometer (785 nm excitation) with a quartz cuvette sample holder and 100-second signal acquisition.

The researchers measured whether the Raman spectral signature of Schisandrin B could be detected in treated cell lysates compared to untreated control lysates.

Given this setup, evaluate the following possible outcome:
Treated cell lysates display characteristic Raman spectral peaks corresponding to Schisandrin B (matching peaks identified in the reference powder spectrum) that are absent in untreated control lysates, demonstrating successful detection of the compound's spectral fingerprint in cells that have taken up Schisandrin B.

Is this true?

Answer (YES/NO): YES